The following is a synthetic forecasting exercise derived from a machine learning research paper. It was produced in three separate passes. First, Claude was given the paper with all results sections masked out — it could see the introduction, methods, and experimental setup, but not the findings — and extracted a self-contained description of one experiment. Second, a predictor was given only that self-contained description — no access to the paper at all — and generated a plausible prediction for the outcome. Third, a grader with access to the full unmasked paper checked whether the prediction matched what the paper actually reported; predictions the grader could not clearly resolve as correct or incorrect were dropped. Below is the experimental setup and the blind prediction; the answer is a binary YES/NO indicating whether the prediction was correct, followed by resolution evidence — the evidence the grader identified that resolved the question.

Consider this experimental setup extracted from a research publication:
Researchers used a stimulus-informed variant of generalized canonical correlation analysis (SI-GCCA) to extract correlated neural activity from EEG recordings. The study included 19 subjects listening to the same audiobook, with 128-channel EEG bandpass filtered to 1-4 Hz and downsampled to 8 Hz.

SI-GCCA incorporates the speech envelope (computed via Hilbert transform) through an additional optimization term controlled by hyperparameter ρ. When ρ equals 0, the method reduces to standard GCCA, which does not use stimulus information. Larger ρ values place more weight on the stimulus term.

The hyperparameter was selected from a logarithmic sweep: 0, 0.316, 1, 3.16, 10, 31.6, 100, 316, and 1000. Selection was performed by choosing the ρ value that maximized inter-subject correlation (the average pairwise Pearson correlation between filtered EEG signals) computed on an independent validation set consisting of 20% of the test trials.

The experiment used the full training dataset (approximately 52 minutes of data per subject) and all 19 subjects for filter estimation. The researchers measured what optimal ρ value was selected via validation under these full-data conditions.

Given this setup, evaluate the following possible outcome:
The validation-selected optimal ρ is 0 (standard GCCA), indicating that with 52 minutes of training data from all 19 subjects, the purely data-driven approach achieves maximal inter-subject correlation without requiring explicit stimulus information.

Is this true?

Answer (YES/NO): NO